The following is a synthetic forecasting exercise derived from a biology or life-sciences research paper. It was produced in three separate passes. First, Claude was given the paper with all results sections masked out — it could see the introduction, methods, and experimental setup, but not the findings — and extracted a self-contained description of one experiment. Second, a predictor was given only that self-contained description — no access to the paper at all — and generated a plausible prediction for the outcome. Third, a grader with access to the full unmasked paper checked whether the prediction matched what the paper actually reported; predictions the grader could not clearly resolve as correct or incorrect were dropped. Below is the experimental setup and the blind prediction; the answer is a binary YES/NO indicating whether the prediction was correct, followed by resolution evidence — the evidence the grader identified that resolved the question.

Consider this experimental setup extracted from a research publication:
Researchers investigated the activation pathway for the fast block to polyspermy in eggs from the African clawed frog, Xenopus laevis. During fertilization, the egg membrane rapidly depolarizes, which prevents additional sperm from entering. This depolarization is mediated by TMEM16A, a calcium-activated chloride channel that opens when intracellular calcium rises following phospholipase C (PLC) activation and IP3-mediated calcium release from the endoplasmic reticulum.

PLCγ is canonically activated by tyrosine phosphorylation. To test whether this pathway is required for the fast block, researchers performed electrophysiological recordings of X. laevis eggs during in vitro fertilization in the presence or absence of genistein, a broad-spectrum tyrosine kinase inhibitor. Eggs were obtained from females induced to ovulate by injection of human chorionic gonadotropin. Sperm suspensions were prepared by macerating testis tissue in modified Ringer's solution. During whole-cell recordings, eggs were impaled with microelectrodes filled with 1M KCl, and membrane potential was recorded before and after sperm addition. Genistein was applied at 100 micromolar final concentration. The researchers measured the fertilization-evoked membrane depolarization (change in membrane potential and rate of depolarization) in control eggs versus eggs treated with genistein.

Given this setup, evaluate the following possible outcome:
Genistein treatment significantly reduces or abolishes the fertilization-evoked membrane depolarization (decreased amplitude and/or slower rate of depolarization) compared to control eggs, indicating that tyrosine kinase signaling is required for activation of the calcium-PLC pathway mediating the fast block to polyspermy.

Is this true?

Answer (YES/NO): NO